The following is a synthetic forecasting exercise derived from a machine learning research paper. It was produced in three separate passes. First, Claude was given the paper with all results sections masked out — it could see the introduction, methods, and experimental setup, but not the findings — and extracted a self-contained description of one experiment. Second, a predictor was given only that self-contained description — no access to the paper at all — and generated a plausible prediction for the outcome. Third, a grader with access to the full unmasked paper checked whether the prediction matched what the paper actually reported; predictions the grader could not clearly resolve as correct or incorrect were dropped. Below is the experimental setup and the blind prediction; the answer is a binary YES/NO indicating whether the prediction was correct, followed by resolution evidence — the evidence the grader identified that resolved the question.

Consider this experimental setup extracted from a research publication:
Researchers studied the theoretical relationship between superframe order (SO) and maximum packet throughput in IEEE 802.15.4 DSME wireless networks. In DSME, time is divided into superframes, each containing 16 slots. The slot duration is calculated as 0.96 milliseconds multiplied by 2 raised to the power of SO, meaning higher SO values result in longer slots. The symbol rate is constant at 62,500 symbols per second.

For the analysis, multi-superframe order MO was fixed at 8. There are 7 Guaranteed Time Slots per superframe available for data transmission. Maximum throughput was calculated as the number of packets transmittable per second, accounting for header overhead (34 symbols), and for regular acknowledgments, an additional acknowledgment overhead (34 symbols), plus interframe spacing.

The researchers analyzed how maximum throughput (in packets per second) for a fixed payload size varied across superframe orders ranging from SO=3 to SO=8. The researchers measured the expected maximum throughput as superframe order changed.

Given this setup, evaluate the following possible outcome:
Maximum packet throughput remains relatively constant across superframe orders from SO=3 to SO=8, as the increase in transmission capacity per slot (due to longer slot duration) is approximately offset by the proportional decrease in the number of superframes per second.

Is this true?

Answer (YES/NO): YES